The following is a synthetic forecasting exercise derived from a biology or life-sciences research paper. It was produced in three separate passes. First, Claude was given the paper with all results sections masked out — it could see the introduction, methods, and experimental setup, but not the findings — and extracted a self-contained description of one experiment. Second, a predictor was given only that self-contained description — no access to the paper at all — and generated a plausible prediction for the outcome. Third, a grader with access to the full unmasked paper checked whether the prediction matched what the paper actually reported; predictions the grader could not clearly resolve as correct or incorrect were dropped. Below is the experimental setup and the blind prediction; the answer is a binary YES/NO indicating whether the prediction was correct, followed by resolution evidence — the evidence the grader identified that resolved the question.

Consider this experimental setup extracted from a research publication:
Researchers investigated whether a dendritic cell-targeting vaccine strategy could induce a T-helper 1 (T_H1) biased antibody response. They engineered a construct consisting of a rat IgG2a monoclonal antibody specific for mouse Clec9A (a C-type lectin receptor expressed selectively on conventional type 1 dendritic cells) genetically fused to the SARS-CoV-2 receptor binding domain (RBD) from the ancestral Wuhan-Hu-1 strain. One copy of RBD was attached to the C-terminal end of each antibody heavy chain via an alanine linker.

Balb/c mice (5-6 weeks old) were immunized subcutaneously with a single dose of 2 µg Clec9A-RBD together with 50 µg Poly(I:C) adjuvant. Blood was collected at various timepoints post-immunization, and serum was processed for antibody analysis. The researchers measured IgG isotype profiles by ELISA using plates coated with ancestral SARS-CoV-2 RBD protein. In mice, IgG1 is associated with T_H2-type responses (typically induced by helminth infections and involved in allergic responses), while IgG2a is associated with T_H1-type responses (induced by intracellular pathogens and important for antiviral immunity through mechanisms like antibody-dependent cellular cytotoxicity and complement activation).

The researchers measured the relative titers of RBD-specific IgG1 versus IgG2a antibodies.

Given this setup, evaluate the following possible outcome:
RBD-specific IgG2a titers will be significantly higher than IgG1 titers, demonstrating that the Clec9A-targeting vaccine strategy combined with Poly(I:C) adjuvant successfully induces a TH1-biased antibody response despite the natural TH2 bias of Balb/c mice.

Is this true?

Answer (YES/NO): YES